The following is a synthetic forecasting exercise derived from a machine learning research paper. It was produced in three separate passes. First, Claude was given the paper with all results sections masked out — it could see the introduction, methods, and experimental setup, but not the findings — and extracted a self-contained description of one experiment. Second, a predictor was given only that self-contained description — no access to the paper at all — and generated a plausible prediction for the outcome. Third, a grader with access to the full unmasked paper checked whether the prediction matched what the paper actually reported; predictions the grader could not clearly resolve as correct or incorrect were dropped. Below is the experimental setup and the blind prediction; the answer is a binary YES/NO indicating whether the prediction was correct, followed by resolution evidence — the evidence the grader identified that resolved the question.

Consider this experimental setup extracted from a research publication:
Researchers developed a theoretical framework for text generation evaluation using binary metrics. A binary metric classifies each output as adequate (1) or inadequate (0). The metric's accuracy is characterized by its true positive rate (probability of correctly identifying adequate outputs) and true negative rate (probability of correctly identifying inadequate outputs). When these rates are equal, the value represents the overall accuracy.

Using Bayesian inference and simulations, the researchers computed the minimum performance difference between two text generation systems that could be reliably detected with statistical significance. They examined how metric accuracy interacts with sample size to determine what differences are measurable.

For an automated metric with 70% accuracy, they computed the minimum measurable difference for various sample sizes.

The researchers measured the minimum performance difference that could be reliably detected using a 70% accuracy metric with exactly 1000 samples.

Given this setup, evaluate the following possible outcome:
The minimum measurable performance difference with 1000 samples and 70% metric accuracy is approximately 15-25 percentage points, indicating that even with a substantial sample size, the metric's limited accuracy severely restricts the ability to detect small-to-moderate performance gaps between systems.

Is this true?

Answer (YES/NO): NO